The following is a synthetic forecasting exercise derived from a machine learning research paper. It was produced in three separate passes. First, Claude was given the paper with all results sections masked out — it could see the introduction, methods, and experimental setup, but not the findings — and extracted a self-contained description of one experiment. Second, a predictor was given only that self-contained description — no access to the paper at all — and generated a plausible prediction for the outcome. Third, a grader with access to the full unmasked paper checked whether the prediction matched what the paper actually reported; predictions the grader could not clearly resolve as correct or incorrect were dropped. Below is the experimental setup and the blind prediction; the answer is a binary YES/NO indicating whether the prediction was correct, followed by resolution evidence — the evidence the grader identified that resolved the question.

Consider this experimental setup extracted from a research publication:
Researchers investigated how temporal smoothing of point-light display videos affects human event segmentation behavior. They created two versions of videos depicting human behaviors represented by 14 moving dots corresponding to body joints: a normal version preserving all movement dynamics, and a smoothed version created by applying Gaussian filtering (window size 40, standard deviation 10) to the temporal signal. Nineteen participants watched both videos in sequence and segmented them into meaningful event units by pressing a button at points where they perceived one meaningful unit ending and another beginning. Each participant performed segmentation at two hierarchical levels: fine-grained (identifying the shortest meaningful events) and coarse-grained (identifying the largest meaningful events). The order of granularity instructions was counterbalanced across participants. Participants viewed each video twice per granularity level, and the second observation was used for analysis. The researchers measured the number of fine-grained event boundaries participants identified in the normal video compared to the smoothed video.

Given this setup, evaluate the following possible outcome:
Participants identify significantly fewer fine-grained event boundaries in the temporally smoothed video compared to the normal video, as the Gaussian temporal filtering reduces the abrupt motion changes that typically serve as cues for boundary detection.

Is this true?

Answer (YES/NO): YES